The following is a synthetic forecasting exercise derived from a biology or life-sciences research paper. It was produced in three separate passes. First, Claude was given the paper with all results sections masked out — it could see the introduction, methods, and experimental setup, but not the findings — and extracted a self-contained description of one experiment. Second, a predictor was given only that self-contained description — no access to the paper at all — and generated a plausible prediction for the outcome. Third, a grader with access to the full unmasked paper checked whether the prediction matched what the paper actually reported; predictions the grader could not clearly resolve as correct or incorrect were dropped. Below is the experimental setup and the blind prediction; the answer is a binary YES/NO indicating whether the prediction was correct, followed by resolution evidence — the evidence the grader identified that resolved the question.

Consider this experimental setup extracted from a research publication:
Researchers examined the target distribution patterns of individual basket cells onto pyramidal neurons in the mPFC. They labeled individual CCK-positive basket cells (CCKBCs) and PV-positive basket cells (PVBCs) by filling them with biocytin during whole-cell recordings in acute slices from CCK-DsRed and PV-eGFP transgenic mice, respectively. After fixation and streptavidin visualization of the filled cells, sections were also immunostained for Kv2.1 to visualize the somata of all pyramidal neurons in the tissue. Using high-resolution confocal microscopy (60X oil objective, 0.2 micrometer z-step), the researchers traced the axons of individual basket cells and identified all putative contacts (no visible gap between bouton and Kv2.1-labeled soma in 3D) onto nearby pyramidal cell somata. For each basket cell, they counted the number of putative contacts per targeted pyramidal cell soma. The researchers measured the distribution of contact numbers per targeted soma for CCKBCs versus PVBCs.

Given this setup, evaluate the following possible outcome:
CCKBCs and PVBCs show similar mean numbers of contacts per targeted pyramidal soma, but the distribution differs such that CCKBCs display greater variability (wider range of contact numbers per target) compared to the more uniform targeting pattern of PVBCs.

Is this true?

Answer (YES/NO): NO